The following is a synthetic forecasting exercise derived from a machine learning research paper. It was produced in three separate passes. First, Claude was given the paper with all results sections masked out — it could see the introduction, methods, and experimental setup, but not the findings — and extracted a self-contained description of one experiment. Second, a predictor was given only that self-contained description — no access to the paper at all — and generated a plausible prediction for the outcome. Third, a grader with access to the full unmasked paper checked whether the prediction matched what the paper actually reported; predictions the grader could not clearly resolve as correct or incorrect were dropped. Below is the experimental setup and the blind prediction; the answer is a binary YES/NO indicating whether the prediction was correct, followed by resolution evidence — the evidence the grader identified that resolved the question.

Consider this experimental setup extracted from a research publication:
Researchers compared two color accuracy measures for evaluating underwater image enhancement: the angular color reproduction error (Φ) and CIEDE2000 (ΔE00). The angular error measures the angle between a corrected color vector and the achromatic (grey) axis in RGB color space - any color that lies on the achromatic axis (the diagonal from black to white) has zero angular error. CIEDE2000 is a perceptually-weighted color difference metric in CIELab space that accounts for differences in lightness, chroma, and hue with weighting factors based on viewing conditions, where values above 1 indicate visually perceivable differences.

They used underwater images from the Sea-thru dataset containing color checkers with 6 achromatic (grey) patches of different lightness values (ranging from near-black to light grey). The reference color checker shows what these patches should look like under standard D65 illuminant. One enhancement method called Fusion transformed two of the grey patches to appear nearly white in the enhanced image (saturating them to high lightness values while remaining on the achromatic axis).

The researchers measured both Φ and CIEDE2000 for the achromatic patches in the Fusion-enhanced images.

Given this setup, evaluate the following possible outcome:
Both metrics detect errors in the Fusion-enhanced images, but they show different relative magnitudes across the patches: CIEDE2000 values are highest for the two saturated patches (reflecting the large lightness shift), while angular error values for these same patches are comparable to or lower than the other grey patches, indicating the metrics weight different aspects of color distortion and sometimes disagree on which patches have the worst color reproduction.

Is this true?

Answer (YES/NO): NO